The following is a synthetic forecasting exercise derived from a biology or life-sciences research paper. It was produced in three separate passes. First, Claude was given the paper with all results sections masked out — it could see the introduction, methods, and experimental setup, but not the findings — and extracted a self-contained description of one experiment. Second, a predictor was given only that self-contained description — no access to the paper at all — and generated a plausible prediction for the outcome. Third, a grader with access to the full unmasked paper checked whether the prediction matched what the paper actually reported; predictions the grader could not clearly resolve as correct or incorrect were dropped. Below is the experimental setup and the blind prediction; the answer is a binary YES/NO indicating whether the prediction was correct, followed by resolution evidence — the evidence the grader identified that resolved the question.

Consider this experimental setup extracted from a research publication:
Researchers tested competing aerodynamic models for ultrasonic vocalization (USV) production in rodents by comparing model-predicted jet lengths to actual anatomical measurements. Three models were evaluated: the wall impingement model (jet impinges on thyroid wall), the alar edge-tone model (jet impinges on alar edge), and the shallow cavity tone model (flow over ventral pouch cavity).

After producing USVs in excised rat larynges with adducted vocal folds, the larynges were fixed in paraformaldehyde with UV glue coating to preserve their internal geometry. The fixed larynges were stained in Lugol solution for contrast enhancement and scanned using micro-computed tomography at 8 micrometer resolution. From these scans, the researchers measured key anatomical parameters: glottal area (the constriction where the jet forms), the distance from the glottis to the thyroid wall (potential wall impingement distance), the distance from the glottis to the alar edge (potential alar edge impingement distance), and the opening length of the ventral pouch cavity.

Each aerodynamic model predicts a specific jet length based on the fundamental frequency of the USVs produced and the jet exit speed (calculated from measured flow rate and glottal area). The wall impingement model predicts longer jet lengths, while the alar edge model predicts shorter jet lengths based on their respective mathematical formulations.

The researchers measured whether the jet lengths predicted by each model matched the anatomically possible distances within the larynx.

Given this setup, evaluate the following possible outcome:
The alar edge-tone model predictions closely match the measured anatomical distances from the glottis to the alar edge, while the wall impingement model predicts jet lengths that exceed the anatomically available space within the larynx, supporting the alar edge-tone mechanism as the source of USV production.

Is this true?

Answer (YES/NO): NO